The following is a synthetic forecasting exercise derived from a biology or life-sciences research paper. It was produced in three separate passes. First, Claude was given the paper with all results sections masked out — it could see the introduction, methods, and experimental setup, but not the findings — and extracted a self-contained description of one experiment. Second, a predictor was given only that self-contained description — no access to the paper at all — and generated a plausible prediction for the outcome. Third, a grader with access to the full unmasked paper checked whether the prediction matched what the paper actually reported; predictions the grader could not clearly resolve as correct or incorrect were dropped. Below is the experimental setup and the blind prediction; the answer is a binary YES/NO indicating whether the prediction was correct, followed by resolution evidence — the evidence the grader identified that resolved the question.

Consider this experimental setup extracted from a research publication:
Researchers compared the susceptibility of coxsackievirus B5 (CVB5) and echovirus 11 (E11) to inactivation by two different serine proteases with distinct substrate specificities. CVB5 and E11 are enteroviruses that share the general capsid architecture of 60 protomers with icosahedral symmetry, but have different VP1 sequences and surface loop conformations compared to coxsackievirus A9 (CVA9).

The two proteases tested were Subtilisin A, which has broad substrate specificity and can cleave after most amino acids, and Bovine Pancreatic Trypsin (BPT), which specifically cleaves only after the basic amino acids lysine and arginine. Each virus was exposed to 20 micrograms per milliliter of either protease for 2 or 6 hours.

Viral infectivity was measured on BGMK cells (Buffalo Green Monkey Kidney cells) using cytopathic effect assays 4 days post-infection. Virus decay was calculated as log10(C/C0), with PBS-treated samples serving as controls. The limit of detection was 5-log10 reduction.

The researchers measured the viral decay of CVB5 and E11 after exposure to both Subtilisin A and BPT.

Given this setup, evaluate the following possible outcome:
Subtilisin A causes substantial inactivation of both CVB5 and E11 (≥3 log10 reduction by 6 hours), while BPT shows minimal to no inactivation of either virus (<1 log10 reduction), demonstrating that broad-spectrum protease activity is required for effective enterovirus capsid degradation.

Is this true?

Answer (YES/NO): NO